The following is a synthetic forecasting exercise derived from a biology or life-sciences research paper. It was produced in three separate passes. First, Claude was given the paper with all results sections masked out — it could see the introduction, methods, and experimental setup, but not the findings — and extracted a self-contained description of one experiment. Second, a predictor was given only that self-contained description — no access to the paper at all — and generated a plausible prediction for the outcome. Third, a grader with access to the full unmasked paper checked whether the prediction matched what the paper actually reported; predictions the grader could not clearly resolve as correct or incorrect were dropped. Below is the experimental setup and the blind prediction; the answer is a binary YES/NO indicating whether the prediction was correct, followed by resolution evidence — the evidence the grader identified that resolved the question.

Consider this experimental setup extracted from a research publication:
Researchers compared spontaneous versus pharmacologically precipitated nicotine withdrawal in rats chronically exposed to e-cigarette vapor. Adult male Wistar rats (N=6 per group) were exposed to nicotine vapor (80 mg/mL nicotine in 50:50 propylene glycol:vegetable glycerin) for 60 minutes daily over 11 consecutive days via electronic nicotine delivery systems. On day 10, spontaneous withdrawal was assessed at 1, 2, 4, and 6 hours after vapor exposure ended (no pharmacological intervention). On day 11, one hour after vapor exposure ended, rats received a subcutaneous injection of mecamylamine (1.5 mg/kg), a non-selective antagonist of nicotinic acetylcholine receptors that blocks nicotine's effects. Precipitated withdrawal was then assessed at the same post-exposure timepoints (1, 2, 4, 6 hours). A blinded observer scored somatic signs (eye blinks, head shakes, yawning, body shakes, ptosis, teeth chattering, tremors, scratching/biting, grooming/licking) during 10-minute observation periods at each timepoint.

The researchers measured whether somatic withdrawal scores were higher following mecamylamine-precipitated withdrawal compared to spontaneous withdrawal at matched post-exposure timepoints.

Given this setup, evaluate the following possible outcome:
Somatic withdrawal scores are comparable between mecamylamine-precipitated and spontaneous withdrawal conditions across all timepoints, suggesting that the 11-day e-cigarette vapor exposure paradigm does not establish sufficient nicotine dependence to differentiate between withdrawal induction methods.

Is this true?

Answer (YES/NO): NO